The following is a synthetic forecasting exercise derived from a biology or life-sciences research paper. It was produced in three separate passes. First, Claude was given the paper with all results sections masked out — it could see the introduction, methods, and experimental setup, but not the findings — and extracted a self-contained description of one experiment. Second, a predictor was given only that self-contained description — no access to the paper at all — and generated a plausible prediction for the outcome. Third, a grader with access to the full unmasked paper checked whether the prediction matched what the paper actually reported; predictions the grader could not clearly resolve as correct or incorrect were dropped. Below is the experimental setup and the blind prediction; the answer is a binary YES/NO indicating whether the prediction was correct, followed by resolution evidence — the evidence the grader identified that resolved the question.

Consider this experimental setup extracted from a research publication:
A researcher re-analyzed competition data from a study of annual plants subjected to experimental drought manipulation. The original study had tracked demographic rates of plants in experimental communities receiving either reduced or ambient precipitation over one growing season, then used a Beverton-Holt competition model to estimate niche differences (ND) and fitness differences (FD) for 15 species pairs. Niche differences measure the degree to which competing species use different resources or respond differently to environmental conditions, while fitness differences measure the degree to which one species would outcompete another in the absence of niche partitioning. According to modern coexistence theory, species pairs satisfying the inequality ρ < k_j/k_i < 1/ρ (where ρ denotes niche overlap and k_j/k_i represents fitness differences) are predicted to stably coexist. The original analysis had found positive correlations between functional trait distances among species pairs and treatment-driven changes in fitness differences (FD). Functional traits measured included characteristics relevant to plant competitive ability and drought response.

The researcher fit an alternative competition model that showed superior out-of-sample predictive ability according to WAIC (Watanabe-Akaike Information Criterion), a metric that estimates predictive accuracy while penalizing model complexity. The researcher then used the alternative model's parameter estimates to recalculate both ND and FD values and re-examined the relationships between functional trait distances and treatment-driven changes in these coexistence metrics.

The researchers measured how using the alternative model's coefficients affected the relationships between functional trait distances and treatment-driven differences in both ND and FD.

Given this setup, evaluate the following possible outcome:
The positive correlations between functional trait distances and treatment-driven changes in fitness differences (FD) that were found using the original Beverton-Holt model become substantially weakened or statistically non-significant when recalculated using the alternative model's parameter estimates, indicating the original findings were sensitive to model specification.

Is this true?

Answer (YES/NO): YES